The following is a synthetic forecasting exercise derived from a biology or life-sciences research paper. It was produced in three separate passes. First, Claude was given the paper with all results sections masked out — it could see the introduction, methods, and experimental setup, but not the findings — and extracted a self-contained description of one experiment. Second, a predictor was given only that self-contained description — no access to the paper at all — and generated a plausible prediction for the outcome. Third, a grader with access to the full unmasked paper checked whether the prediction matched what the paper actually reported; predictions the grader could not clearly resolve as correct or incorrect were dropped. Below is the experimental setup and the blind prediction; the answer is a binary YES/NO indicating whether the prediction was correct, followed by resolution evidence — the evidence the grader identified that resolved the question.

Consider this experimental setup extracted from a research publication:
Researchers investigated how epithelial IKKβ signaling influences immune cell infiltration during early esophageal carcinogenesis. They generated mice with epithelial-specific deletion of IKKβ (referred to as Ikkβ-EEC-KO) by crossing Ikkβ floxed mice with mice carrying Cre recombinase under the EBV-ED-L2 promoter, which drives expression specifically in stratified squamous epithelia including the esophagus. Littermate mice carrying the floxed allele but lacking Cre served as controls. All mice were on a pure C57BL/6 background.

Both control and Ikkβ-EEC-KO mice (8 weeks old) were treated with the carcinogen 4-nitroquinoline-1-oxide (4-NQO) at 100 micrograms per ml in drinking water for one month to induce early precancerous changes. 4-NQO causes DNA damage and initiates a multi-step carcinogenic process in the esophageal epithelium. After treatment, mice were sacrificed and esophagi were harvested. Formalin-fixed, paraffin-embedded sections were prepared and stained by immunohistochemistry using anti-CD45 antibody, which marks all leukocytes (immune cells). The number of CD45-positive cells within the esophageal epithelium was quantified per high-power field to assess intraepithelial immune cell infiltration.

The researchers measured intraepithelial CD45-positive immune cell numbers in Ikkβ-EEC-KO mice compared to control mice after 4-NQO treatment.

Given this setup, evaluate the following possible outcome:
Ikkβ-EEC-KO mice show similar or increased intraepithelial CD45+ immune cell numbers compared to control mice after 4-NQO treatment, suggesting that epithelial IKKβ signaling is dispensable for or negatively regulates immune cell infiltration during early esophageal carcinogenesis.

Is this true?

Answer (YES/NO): NO